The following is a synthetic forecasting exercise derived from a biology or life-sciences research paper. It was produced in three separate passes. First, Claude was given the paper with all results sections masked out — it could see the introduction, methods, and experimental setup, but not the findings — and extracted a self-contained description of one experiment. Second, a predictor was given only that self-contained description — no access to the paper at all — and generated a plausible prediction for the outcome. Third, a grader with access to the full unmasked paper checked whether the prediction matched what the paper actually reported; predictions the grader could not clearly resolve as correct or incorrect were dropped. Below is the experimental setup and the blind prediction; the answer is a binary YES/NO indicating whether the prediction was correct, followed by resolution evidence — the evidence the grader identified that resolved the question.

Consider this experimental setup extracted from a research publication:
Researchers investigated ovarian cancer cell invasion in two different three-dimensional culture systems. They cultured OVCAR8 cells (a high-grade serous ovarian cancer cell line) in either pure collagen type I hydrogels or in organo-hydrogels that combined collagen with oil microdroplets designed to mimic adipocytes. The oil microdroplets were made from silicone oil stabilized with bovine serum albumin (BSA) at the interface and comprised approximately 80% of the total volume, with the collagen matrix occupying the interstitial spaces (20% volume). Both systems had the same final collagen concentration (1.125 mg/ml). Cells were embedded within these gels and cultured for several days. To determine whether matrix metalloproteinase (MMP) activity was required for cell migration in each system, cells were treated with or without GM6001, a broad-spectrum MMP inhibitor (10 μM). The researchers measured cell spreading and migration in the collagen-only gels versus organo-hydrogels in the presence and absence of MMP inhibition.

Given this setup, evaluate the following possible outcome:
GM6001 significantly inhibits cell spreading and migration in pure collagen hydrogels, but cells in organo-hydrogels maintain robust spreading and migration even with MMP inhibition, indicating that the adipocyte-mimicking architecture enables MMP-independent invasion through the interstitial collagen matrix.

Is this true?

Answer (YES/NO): YES